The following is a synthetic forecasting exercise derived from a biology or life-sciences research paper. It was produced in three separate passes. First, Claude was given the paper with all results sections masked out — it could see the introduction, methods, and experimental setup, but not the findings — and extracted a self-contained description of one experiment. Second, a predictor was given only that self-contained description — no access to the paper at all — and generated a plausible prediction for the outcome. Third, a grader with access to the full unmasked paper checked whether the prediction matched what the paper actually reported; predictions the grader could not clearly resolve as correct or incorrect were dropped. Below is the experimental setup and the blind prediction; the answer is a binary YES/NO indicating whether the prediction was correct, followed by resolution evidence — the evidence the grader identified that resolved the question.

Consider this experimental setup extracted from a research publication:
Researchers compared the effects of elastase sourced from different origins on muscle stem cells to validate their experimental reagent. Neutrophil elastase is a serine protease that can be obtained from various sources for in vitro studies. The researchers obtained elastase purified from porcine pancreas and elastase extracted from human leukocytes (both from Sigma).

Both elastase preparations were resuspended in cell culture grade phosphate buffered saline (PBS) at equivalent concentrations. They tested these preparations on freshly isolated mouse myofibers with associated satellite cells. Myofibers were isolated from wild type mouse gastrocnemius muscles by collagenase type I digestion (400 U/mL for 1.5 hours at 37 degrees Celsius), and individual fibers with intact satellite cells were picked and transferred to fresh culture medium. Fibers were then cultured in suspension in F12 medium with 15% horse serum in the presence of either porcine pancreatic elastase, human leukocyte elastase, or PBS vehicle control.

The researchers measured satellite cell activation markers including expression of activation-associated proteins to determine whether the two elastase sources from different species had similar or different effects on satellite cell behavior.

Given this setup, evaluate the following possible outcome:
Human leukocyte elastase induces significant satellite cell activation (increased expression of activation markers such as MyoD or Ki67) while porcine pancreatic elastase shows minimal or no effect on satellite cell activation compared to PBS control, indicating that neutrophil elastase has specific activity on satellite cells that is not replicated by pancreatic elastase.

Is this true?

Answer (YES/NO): NO